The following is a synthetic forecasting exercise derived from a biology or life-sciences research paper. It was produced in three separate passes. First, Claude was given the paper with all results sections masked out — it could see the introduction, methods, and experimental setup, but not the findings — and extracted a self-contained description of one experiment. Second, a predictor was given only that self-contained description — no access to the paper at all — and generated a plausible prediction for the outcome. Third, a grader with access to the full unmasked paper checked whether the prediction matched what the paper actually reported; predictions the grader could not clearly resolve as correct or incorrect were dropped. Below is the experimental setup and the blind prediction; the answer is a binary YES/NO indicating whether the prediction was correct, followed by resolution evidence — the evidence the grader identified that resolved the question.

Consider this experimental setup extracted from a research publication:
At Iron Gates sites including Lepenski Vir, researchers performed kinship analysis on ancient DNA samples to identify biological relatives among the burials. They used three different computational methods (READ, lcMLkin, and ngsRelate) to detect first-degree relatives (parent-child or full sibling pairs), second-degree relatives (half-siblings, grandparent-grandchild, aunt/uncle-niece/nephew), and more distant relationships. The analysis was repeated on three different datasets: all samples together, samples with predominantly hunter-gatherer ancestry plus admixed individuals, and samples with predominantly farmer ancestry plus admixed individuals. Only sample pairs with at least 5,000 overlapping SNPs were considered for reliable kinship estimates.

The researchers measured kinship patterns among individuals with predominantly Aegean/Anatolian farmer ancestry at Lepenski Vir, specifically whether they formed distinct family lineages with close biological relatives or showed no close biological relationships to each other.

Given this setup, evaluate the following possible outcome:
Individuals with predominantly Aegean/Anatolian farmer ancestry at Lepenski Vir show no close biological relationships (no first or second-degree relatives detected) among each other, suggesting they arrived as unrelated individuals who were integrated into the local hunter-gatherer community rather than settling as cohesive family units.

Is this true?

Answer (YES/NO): NO